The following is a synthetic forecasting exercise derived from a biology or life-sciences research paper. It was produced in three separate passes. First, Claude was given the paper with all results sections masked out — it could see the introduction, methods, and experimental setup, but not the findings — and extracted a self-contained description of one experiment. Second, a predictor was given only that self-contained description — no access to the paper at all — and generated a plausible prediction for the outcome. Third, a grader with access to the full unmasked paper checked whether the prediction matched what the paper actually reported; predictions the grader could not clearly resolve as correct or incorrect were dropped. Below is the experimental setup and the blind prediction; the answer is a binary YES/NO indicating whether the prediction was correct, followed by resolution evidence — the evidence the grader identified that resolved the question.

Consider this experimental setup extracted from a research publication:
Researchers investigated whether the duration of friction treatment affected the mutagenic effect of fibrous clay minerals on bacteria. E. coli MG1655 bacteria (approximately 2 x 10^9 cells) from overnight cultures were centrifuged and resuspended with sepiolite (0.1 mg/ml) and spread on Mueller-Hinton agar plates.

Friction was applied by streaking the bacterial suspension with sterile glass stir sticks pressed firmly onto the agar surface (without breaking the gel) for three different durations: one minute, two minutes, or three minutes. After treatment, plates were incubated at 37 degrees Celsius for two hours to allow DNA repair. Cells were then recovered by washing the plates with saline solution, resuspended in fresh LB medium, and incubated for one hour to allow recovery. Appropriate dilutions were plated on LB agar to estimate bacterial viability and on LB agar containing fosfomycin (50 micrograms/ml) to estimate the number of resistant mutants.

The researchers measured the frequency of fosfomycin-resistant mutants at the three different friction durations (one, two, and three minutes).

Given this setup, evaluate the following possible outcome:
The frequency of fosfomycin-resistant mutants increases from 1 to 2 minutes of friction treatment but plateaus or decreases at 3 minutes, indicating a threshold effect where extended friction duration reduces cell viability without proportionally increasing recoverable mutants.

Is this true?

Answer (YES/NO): YES